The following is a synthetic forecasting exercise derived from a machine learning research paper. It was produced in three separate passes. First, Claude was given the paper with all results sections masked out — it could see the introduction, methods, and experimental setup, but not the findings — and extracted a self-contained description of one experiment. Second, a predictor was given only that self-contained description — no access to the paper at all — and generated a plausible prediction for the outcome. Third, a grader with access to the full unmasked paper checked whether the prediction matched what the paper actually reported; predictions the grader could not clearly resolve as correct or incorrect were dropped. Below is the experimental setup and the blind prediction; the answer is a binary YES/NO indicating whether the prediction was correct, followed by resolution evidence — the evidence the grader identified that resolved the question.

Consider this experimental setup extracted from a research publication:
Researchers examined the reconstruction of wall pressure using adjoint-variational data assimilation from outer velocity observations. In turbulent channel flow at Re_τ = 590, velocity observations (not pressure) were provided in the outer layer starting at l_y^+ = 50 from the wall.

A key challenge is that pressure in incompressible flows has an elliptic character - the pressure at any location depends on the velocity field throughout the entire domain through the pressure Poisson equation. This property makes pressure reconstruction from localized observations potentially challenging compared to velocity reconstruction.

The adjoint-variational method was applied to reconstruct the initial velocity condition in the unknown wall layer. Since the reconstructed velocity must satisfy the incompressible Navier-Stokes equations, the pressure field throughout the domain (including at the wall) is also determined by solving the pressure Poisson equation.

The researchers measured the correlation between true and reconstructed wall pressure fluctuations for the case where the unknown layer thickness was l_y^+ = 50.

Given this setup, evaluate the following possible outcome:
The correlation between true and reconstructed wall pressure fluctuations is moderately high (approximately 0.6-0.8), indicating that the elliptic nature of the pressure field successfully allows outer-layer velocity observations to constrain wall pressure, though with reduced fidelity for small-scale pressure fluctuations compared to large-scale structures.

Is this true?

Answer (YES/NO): NO